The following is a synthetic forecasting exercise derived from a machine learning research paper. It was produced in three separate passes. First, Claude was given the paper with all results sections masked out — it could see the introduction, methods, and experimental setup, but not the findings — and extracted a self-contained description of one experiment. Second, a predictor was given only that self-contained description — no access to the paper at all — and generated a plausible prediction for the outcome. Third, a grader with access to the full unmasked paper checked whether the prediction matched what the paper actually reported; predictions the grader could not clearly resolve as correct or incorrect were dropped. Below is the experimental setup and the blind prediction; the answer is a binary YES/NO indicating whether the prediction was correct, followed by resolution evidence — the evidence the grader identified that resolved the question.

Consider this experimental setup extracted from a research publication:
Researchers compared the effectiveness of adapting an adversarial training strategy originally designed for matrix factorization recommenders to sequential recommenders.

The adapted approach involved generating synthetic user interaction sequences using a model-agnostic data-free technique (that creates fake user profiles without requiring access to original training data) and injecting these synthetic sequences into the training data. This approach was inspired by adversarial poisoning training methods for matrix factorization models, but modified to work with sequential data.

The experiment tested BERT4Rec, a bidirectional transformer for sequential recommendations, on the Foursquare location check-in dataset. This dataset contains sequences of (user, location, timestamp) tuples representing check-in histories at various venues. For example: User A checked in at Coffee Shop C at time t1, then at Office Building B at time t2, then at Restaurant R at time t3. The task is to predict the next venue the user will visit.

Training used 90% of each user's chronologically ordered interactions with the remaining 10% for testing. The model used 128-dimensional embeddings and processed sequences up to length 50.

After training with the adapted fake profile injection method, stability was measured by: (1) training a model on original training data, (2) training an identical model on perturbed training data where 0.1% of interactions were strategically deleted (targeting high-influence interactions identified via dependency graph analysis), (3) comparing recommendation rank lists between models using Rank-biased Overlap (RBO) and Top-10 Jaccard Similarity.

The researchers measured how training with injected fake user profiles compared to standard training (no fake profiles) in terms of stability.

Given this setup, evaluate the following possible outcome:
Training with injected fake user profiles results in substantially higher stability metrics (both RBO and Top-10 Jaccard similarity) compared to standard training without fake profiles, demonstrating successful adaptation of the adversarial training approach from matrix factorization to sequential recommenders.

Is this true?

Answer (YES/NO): NO